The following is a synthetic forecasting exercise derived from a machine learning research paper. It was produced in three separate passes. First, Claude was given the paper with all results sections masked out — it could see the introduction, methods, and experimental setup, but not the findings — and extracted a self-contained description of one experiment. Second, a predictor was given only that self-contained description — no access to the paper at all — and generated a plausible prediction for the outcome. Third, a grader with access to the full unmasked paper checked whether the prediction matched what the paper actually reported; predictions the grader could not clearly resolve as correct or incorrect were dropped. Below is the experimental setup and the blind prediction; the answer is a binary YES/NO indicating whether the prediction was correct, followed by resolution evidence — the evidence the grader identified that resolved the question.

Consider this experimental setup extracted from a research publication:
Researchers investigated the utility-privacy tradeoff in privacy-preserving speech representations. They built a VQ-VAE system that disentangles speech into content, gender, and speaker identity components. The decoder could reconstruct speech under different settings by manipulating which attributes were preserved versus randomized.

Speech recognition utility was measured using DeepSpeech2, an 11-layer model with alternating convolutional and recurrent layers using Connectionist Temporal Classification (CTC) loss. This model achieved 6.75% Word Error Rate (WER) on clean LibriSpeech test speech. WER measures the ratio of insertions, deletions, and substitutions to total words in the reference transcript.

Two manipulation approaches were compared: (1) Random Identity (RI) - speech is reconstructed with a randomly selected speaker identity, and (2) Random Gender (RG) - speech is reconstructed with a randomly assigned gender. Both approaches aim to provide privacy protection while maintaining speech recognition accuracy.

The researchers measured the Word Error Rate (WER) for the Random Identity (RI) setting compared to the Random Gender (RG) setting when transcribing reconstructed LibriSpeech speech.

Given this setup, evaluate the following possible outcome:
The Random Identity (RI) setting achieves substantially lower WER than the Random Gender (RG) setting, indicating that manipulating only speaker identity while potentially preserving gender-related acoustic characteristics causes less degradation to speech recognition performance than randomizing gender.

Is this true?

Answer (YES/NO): NO